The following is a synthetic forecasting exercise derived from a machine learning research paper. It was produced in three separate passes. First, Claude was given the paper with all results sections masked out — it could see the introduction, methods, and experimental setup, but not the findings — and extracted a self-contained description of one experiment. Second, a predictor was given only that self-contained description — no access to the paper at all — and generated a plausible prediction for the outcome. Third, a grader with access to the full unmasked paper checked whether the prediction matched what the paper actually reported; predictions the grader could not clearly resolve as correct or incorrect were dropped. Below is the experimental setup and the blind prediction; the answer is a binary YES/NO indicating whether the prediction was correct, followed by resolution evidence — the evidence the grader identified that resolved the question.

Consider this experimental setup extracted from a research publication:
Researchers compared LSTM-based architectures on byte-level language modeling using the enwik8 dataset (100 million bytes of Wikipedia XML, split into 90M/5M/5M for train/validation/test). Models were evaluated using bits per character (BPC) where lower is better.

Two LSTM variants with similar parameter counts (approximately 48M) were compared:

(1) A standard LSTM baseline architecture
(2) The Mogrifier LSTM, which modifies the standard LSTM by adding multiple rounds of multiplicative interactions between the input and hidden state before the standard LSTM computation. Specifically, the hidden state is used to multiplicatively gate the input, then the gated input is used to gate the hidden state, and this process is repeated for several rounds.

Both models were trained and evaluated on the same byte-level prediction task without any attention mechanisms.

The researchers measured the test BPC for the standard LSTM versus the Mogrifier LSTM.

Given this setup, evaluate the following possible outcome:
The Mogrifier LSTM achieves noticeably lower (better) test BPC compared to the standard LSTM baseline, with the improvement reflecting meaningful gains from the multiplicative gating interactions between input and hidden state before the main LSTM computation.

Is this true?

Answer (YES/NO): YES